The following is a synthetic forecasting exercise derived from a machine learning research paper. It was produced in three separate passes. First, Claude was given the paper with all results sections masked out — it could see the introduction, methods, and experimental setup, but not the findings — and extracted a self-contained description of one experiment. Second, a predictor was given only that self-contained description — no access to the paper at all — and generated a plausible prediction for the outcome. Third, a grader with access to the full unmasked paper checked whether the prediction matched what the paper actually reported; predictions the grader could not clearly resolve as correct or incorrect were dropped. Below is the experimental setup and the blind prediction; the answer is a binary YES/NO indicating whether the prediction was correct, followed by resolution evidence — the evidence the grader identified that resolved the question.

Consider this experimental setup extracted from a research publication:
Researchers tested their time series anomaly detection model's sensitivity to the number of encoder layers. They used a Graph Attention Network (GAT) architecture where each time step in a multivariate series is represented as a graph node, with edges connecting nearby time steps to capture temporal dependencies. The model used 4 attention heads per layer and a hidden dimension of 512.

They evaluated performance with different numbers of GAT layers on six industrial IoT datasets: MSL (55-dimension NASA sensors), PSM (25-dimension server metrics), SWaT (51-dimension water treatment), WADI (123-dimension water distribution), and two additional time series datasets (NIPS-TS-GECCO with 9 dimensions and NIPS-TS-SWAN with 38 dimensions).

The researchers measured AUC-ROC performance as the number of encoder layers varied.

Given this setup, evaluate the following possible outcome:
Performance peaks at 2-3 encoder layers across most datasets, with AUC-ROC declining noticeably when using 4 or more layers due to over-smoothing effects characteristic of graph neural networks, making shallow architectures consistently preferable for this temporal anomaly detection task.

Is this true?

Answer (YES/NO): NO